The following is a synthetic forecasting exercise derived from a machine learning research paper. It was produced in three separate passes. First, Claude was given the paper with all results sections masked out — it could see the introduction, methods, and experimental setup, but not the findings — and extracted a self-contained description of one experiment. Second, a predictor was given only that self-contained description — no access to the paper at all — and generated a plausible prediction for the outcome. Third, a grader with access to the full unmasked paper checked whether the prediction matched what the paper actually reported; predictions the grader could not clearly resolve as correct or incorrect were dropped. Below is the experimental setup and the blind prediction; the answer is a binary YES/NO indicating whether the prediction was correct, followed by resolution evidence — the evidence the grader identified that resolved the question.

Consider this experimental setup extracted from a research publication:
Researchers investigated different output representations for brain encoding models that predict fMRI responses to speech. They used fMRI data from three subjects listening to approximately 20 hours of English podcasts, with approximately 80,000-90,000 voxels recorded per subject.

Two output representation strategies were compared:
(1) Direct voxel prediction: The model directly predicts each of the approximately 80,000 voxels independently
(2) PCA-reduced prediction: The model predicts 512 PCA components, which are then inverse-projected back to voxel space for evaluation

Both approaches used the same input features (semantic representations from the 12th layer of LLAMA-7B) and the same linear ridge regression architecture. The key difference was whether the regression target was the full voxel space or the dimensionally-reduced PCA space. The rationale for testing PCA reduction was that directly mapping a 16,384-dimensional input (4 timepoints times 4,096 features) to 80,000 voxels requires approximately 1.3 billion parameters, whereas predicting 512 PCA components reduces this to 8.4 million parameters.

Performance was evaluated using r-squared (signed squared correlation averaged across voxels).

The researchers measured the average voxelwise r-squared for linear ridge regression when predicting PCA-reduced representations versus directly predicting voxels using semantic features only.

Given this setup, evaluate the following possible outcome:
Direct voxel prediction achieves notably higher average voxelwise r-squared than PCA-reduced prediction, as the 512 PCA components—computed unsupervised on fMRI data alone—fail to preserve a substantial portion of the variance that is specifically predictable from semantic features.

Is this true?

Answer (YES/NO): NO